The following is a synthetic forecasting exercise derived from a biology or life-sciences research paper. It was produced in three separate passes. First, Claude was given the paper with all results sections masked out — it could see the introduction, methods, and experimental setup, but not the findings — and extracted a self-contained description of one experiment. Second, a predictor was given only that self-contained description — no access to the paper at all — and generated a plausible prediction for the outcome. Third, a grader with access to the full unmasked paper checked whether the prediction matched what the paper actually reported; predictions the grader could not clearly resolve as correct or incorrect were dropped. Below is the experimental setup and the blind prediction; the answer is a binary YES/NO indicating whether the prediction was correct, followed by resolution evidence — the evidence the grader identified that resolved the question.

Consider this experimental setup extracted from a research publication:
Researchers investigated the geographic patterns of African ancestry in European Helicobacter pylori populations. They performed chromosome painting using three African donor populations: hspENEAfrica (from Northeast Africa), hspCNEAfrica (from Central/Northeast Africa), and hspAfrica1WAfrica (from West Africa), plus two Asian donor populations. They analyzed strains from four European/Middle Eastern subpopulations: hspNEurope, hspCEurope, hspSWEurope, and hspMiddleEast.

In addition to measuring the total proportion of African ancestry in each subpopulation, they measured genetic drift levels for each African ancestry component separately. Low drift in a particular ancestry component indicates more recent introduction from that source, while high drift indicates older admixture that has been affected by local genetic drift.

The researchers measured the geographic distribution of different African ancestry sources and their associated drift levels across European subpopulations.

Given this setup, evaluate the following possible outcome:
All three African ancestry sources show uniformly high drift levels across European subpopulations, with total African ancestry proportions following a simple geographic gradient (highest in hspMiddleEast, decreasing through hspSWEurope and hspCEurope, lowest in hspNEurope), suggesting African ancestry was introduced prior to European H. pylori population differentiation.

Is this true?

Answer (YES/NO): NO